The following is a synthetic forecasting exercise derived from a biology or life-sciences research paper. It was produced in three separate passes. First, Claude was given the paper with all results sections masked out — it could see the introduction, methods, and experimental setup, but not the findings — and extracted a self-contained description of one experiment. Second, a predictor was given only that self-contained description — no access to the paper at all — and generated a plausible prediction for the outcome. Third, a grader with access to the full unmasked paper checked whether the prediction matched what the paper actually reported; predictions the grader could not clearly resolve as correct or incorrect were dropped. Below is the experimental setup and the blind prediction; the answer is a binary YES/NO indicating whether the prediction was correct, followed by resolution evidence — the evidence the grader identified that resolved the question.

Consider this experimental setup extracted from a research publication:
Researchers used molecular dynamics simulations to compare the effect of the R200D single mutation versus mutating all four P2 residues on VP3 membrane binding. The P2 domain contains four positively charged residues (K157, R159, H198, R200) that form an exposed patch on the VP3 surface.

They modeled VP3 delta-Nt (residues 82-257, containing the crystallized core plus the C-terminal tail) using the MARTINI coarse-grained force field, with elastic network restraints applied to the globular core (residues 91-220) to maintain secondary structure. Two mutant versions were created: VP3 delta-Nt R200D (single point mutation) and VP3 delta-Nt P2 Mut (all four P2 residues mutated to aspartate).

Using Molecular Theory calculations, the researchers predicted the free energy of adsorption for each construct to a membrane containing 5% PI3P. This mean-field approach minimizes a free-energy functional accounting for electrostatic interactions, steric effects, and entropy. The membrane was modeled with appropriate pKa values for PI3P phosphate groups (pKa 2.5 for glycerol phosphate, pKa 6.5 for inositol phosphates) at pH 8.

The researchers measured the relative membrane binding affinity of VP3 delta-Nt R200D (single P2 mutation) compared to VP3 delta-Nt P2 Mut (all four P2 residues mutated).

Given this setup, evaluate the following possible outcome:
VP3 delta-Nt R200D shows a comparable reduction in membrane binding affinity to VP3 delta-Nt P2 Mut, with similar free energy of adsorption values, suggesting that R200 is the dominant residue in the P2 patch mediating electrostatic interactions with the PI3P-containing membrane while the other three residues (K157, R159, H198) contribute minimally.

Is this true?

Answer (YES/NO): NO